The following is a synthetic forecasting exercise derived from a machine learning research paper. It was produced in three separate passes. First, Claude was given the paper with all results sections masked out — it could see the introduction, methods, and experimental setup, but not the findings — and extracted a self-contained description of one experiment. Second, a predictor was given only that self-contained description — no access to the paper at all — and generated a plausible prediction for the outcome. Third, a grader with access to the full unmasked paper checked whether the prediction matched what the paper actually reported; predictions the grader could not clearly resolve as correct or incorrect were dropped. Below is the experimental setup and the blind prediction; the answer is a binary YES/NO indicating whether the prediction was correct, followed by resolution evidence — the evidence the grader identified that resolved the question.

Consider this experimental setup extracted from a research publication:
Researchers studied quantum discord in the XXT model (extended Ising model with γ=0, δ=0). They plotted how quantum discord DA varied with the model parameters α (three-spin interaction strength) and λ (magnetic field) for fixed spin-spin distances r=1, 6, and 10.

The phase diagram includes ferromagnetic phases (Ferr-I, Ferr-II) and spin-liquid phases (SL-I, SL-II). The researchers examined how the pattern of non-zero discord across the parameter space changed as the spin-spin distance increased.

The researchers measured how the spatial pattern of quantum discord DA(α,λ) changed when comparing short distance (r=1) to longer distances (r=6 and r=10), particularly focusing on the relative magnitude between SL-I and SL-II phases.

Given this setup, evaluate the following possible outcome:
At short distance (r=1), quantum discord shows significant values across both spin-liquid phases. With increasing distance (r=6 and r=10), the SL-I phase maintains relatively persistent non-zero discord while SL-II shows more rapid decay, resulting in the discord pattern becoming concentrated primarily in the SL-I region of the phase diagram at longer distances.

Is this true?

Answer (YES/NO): YES